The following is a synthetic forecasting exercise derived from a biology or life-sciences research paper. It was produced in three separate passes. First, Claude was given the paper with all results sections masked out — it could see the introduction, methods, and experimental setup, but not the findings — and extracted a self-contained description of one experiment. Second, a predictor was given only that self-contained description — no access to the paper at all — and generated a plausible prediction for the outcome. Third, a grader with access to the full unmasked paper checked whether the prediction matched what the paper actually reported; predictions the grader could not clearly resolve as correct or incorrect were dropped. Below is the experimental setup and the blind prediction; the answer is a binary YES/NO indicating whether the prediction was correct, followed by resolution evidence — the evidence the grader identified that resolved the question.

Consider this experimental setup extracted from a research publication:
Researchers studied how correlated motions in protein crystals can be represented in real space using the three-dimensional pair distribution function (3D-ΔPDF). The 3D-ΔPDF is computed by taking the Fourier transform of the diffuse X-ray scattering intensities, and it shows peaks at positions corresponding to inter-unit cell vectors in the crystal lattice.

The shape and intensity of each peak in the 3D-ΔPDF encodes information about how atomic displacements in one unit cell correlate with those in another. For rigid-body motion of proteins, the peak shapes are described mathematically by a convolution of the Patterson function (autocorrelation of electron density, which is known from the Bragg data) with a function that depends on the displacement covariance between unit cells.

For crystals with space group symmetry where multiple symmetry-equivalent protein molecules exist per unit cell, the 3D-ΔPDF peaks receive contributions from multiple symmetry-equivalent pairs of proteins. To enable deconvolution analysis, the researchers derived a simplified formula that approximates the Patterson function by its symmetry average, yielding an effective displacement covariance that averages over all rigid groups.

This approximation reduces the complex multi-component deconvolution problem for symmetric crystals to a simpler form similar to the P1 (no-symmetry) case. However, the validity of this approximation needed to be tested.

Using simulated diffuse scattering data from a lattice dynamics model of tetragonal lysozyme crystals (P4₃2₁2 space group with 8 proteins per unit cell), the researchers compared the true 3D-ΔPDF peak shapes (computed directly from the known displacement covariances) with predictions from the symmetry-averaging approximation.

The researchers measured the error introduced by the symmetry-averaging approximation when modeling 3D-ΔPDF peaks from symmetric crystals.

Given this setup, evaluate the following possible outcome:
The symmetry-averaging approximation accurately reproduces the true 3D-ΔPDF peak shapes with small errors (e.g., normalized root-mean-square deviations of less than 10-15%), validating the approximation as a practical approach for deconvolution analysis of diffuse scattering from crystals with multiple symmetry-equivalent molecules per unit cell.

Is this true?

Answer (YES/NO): YES